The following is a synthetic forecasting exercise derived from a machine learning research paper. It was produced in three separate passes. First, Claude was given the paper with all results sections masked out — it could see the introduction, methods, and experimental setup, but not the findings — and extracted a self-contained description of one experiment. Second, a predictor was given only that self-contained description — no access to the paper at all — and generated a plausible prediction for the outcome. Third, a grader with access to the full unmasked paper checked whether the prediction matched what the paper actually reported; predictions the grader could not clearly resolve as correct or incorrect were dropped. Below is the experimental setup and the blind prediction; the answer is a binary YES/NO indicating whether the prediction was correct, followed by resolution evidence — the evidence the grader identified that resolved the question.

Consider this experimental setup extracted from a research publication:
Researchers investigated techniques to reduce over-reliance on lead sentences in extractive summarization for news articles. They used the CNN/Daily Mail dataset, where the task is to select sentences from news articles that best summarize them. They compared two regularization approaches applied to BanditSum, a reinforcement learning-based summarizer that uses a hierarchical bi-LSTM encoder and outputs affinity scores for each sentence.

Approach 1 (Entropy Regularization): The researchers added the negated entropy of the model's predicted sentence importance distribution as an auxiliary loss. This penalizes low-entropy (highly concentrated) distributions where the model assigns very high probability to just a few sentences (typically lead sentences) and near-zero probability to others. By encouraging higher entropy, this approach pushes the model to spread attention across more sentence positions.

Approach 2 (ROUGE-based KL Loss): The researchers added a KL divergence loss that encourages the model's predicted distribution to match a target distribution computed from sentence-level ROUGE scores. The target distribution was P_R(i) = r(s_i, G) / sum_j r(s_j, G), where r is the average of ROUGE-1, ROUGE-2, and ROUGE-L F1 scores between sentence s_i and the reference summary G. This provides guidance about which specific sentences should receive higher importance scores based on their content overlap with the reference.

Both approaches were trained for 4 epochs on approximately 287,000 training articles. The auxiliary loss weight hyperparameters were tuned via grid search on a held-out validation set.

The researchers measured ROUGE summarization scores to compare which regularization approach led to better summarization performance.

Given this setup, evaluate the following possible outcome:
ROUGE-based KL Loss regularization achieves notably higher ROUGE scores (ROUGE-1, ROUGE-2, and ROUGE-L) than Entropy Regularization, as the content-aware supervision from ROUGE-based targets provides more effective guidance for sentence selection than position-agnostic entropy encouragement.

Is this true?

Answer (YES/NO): YES